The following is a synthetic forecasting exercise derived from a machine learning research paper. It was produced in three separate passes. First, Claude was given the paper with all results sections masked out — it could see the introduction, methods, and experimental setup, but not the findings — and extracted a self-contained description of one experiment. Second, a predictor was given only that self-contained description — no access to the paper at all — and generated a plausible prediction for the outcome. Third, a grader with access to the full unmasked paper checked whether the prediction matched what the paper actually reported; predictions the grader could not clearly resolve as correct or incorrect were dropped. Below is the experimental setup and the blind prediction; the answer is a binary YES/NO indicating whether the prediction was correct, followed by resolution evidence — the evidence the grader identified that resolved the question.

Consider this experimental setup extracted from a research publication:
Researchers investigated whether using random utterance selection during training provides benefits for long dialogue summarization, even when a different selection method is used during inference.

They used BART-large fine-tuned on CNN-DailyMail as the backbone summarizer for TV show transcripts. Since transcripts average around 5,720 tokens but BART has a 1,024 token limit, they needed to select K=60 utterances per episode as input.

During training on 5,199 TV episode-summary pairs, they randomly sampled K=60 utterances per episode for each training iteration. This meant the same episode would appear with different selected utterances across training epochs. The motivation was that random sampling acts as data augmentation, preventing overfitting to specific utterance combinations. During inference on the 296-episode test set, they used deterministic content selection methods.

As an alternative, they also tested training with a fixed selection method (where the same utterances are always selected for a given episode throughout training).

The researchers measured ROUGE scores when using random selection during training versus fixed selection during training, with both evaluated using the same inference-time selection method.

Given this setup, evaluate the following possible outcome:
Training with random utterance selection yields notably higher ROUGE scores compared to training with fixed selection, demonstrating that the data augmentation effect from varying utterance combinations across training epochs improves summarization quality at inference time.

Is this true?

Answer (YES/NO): YES